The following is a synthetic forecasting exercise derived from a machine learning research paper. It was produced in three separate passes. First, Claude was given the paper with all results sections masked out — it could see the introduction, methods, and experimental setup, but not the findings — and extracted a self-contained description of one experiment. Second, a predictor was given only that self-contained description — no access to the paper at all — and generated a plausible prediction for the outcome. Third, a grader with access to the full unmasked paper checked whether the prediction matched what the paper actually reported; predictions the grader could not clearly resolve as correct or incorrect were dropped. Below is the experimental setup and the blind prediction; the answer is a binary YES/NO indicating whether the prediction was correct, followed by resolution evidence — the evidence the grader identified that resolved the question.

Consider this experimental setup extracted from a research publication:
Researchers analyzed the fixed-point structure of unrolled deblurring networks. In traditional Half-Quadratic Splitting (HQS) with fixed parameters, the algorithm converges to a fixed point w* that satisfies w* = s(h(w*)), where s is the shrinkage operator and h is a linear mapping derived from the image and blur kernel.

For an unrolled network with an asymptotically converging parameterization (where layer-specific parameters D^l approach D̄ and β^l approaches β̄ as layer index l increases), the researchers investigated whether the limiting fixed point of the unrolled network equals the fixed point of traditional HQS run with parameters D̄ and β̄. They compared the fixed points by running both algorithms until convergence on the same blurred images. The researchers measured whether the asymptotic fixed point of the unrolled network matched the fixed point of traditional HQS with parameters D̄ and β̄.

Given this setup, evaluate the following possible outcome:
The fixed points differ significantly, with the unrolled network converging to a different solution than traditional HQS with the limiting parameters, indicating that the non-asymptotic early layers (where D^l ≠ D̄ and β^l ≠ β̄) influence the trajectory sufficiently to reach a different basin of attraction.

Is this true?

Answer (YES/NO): NO